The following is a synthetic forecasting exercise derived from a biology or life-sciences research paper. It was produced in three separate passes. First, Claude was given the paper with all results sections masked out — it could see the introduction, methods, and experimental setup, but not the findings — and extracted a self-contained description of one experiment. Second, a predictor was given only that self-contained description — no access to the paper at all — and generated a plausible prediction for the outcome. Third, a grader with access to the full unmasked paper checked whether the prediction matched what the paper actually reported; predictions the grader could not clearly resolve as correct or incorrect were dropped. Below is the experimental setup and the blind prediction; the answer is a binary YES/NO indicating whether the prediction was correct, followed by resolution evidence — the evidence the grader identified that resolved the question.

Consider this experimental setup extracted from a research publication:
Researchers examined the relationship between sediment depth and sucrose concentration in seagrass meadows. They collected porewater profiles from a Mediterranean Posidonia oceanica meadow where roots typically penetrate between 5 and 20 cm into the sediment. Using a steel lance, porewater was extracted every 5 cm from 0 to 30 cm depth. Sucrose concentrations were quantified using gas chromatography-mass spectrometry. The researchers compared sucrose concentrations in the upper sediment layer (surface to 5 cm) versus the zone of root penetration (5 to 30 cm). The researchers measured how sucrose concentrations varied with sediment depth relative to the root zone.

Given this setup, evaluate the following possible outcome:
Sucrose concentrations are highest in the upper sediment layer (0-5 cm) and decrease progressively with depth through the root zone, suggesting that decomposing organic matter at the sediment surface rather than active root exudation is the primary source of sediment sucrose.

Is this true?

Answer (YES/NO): NO